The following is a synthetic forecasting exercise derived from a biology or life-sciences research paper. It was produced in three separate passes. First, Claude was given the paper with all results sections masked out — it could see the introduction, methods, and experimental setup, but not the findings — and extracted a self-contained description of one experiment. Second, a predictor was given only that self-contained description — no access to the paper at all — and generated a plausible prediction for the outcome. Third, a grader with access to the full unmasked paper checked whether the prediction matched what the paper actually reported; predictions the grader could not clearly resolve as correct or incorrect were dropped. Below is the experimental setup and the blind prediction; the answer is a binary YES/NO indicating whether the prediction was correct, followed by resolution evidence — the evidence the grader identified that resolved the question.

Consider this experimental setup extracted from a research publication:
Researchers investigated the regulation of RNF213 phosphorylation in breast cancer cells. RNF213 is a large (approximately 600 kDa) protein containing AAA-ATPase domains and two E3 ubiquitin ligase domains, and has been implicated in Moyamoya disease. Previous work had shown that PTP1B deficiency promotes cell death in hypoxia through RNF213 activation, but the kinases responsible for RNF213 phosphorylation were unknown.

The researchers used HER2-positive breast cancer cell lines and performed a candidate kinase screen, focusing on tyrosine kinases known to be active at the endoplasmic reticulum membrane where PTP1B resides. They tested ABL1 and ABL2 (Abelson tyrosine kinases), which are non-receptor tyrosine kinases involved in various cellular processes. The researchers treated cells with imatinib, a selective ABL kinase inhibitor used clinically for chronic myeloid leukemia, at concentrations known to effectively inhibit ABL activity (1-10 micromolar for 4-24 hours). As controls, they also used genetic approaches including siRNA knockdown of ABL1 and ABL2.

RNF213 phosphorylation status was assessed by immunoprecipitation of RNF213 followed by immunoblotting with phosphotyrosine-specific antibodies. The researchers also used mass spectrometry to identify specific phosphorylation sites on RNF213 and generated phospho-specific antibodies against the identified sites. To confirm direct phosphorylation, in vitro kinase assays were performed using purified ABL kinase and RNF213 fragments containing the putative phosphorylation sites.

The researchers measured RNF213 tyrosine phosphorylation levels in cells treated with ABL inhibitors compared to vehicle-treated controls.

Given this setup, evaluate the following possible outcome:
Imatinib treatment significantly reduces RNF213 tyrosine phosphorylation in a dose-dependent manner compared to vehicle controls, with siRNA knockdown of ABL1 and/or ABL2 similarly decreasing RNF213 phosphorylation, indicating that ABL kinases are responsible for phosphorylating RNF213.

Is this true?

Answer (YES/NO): NO